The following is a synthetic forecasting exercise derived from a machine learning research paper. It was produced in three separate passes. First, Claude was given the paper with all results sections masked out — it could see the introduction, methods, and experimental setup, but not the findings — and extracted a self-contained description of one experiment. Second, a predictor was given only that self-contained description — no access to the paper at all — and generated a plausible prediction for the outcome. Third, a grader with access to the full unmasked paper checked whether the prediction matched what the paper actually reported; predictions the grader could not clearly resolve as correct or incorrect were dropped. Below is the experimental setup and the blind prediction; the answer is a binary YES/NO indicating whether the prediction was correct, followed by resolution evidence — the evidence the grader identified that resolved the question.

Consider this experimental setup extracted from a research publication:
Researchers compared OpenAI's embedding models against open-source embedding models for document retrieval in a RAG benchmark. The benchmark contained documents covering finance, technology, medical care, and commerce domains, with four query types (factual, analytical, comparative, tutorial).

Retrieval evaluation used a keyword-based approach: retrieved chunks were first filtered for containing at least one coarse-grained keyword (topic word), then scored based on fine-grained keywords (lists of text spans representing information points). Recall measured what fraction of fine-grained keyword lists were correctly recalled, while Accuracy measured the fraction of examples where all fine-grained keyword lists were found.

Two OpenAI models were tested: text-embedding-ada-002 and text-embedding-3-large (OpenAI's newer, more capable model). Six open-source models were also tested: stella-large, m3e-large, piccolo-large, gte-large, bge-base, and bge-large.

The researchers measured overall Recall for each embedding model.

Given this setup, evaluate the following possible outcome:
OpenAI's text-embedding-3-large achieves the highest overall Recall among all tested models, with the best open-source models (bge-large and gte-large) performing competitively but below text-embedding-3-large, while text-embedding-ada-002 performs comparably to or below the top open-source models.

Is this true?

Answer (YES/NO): NO